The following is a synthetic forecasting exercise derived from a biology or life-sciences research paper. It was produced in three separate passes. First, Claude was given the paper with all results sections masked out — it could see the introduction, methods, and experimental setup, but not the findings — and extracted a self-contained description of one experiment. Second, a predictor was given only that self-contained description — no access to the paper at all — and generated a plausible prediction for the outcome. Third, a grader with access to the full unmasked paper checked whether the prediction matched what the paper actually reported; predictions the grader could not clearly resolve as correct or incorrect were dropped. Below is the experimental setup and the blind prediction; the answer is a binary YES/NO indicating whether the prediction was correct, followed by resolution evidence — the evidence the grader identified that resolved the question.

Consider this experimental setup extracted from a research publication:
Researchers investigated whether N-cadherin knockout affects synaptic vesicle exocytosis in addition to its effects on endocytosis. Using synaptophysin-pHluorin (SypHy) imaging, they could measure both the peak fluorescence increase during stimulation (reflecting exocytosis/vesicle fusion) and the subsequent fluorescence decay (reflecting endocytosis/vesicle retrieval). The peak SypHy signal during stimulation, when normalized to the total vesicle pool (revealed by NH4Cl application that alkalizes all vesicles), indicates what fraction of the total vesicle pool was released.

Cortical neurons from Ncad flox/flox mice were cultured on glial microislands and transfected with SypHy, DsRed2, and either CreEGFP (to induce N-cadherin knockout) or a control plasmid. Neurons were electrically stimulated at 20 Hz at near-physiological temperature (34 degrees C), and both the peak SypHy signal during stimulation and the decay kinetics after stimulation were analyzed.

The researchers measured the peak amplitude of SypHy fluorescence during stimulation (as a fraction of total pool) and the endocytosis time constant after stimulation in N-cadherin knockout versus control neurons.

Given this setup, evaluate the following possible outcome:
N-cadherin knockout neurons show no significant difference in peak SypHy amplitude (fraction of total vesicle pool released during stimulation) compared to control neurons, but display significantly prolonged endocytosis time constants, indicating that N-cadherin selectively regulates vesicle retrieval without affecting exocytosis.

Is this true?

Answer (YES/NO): NO